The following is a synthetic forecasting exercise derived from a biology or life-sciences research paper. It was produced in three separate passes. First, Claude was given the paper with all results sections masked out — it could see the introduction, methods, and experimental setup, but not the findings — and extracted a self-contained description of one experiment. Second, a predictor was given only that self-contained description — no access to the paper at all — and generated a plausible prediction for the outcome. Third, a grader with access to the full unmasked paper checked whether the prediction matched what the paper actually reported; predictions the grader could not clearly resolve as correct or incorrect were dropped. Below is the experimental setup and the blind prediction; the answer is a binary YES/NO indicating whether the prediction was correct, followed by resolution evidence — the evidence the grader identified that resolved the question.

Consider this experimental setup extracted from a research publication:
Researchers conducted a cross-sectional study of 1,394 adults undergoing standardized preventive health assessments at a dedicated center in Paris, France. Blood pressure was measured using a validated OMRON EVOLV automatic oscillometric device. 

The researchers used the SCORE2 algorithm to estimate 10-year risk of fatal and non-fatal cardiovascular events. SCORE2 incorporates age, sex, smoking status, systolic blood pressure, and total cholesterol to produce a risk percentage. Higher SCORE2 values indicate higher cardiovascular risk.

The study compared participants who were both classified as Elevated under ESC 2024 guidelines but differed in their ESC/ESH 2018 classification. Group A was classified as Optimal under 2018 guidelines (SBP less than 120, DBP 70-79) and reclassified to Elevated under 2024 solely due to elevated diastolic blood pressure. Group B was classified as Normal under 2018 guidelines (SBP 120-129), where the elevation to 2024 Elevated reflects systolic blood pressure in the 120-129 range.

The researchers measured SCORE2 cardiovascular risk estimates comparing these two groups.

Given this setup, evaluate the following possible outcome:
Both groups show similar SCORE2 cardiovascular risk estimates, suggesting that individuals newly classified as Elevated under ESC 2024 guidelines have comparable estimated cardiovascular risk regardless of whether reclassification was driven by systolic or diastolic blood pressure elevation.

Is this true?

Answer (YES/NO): NO